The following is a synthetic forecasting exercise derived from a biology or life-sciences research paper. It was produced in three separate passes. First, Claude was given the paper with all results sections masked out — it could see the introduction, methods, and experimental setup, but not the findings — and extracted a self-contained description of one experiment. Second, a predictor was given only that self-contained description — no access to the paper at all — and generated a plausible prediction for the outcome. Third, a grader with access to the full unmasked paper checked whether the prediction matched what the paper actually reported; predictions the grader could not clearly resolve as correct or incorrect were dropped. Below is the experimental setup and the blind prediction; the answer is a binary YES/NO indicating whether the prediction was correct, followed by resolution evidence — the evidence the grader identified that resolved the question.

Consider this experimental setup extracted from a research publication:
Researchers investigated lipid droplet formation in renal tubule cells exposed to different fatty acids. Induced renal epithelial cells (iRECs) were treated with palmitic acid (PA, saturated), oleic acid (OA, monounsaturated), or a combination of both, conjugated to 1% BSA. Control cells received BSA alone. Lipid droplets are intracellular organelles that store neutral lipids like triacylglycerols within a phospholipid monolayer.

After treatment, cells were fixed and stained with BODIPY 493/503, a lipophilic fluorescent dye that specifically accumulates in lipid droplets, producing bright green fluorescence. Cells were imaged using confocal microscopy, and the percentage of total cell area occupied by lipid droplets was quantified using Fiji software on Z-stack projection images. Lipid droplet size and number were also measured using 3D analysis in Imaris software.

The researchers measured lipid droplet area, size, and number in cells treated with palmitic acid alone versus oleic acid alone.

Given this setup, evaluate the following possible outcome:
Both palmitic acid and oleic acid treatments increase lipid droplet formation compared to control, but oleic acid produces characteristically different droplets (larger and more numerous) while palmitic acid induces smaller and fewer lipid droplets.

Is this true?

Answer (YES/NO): YES